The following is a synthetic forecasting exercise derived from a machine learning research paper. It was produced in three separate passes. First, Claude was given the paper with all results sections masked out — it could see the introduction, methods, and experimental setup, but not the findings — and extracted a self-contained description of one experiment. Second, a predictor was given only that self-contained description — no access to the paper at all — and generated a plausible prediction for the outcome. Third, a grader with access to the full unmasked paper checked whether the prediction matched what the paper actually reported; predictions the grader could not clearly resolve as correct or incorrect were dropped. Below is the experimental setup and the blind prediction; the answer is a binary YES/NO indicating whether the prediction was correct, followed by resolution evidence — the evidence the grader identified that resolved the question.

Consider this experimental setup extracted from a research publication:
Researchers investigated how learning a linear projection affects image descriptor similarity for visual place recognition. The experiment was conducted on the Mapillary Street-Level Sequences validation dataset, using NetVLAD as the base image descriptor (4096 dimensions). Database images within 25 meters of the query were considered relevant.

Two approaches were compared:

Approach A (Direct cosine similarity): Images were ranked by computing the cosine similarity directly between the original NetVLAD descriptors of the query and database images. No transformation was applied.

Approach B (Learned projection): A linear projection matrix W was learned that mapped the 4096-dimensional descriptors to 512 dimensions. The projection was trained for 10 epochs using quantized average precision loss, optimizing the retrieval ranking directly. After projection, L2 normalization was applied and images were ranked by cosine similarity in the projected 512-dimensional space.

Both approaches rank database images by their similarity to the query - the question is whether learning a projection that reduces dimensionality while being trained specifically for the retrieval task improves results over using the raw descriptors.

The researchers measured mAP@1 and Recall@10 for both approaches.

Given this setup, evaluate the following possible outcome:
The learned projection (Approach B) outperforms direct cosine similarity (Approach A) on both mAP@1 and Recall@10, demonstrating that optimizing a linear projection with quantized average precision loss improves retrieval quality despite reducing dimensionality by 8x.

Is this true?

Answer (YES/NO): YES